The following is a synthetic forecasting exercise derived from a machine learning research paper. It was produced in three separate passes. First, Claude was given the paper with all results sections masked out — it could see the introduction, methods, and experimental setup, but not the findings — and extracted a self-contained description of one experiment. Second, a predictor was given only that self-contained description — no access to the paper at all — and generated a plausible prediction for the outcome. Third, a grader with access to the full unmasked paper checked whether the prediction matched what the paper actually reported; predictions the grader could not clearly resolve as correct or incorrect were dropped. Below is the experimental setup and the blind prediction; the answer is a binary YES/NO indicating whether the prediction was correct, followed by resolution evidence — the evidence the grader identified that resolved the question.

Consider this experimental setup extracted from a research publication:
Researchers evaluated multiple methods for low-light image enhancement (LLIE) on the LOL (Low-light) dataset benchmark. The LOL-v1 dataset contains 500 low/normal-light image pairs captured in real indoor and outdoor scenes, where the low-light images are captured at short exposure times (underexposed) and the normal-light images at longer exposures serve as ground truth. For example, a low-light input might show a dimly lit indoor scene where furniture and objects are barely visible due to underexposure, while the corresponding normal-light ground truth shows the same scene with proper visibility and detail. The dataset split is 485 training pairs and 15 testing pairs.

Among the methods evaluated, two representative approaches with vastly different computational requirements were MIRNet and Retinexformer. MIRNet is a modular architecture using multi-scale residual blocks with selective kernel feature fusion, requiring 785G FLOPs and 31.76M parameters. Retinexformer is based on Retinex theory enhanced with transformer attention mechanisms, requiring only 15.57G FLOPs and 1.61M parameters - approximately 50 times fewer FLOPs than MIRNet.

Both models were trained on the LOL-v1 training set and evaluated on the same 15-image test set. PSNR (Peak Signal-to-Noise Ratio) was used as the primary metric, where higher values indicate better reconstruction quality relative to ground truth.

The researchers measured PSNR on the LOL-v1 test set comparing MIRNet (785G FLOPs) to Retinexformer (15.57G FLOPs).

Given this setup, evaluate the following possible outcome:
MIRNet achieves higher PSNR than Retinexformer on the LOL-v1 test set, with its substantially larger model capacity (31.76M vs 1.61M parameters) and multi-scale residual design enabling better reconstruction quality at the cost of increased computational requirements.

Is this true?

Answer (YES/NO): NO